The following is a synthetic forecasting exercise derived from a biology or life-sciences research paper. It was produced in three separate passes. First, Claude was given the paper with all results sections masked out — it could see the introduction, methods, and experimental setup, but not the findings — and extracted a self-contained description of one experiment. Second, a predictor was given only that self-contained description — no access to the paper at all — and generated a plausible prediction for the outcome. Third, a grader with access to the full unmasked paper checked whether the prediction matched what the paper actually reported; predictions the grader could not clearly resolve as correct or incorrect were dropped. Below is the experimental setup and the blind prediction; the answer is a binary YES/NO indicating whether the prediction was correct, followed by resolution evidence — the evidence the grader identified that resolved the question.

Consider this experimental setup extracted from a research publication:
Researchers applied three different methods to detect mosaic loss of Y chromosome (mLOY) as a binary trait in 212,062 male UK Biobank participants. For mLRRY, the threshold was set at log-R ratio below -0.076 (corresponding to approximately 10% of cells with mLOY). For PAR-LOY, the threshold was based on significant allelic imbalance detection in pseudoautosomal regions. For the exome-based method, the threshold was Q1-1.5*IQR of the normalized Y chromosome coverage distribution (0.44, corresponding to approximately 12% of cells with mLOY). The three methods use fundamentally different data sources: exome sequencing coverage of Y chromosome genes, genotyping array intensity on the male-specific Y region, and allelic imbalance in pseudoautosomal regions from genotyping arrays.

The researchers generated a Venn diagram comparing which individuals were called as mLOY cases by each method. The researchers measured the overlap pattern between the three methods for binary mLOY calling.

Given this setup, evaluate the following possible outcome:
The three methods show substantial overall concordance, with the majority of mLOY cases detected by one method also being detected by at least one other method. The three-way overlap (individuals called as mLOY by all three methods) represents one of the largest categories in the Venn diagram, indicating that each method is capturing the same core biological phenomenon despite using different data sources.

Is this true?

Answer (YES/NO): NO